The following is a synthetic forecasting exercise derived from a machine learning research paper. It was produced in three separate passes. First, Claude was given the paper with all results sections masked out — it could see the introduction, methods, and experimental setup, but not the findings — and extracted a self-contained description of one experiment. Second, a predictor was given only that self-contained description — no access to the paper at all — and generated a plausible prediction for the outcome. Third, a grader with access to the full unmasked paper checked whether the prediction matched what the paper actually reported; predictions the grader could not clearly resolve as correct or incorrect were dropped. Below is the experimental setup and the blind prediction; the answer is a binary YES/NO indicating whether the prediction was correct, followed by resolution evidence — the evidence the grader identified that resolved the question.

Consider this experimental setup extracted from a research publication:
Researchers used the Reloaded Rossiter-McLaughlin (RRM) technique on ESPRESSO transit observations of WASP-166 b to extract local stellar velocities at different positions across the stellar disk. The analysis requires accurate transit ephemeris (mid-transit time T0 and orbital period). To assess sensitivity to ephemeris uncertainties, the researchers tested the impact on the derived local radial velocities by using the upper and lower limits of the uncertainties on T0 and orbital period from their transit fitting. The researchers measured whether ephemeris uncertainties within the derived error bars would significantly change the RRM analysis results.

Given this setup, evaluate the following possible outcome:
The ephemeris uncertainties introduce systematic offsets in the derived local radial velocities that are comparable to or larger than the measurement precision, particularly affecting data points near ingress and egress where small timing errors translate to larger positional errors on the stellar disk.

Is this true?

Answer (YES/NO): NO